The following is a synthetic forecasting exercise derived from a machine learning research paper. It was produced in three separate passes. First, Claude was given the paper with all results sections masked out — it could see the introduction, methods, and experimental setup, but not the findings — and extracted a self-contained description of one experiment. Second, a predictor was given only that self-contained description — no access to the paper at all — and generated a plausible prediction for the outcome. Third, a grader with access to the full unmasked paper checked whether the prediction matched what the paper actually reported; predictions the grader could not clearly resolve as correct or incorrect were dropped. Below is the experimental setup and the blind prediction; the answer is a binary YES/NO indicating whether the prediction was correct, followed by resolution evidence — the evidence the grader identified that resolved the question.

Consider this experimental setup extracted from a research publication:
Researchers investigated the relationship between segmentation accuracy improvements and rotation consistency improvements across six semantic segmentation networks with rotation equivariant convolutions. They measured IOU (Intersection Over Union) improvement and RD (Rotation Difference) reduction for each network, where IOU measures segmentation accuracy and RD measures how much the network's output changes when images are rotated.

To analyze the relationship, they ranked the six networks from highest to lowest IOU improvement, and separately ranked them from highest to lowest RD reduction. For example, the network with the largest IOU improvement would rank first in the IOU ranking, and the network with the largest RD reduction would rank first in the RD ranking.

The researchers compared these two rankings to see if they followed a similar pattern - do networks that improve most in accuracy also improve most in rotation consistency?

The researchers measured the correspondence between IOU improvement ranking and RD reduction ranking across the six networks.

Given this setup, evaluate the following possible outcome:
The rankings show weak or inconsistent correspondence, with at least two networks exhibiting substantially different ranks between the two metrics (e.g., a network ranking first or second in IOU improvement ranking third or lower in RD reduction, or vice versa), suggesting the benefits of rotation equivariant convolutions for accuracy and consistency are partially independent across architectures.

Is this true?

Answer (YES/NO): YES